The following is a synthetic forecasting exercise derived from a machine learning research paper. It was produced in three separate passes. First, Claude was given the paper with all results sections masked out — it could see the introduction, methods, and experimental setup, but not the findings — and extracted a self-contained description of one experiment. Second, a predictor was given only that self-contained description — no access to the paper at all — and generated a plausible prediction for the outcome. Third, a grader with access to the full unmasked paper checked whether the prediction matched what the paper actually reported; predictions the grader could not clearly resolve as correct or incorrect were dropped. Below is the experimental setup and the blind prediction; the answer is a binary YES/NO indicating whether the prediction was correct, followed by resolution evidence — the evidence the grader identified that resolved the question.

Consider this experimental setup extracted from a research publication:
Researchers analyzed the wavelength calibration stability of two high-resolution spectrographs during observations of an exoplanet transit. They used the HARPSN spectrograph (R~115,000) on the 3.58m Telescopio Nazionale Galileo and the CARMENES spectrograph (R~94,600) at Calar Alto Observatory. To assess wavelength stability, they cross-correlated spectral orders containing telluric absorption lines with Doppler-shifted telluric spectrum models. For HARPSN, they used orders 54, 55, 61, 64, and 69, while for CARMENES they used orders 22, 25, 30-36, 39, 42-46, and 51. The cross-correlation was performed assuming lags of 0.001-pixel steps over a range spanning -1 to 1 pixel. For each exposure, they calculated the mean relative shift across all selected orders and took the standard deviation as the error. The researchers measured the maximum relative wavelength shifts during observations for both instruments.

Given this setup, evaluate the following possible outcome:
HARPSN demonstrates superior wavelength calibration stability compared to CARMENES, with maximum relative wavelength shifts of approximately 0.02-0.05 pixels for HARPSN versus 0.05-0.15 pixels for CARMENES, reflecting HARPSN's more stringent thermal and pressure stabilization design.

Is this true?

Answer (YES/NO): NO